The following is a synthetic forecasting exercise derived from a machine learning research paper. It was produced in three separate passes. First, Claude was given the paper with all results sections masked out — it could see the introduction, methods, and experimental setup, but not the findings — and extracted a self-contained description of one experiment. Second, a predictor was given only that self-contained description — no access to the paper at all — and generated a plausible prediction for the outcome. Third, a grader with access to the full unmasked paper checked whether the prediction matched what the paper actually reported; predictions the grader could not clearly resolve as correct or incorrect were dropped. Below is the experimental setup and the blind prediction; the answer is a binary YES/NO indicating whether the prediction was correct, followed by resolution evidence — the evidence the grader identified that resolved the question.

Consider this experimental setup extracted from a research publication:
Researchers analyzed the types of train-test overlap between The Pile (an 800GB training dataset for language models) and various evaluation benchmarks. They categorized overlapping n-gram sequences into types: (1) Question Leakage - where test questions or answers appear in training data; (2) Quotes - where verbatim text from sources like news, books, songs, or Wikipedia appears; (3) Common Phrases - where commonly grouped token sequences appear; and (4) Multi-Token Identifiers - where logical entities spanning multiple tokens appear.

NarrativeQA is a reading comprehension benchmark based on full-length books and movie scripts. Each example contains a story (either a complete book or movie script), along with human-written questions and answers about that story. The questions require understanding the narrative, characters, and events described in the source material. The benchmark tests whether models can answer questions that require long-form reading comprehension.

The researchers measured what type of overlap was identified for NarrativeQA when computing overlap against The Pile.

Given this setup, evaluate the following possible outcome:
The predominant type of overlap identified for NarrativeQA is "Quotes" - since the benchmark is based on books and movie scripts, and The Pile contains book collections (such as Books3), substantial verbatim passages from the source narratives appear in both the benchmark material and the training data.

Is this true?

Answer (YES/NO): YES